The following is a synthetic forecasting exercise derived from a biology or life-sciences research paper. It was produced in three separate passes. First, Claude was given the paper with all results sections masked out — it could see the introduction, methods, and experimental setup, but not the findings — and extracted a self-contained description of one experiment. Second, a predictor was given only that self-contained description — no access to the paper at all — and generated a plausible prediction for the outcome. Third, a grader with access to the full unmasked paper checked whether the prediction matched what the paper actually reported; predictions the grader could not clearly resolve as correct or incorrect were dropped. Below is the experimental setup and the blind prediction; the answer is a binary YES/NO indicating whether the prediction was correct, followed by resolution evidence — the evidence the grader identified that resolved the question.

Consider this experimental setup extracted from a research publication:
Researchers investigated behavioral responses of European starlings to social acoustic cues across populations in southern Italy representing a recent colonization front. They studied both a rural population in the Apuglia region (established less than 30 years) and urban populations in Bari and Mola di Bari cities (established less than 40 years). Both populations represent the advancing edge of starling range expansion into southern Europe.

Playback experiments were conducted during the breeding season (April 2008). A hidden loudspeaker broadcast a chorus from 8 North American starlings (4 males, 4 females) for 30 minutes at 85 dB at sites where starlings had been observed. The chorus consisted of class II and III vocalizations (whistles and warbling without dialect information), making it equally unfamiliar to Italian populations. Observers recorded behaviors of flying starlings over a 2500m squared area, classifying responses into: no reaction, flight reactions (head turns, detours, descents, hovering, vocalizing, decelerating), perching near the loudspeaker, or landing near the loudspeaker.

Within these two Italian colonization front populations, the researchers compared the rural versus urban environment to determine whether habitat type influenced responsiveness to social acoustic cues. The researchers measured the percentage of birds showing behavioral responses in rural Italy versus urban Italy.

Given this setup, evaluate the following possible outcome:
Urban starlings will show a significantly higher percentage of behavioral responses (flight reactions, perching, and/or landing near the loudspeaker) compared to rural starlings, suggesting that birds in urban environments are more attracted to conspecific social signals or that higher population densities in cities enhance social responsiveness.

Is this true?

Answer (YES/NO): NO